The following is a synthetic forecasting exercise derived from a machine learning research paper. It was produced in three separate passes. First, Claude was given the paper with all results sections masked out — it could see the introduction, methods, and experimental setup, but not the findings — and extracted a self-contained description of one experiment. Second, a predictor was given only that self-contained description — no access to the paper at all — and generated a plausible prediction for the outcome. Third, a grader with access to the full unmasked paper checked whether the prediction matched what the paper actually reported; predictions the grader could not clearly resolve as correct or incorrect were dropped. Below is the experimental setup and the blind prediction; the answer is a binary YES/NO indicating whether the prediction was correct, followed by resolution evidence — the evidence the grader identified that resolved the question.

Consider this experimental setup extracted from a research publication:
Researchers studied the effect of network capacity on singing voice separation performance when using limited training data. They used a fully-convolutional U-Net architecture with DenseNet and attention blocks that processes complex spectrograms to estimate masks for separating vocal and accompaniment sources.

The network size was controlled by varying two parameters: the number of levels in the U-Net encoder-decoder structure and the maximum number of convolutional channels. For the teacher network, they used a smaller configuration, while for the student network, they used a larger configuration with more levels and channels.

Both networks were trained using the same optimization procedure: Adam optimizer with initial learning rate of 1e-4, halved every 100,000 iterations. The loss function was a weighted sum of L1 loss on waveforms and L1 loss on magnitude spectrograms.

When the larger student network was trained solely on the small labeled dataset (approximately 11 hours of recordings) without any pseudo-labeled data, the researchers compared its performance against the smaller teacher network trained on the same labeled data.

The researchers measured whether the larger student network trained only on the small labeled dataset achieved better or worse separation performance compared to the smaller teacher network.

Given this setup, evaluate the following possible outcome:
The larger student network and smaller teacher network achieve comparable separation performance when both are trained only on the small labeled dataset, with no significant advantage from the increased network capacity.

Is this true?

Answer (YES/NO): NO